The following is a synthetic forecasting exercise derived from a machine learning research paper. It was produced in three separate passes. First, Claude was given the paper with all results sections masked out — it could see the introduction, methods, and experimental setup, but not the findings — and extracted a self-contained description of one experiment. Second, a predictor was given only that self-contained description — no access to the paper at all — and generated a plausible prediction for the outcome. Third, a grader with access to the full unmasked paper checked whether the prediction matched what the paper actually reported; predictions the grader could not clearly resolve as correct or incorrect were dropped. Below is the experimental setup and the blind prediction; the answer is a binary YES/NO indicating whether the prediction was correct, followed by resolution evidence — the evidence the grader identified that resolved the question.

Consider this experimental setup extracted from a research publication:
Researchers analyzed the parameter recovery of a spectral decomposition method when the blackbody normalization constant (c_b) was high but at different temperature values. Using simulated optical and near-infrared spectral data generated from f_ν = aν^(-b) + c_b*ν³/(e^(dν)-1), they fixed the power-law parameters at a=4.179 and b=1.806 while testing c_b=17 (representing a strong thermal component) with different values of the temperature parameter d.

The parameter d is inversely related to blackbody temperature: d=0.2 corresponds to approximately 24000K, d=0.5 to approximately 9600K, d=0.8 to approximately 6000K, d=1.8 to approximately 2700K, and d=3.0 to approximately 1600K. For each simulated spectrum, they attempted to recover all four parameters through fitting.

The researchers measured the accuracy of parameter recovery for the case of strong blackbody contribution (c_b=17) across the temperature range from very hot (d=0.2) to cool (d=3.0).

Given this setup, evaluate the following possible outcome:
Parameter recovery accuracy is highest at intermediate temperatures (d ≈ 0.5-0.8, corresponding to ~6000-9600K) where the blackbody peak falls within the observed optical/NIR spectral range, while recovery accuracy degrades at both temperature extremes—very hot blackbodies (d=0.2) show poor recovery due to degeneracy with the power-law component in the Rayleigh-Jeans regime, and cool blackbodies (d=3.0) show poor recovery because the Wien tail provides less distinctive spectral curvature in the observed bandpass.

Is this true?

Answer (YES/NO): NO